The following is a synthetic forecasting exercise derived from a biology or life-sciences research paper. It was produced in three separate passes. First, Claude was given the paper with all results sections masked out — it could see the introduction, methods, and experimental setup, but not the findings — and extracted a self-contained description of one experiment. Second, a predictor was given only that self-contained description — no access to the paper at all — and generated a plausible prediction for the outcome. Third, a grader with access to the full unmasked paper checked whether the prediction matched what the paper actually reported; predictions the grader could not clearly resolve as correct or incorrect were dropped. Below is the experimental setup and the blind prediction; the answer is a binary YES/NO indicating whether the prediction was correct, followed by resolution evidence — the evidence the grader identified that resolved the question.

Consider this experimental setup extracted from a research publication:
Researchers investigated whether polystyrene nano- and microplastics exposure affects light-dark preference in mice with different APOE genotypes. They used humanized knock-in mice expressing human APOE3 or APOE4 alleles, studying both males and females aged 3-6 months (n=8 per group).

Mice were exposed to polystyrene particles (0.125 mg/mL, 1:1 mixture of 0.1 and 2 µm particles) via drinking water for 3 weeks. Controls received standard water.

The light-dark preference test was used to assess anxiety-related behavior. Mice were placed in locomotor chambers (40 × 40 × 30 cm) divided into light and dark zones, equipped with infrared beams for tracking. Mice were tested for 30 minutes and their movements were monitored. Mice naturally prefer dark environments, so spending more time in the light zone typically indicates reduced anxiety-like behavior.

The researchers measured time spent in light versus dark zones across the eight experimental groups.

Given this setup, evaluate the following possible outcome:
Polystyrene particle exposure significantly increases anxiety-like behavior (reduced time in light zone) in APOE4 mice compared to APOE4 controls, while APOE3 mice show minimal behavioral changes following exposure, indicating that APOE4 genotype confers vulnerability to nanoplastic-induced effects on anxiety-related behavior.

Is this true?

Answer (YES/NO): NO